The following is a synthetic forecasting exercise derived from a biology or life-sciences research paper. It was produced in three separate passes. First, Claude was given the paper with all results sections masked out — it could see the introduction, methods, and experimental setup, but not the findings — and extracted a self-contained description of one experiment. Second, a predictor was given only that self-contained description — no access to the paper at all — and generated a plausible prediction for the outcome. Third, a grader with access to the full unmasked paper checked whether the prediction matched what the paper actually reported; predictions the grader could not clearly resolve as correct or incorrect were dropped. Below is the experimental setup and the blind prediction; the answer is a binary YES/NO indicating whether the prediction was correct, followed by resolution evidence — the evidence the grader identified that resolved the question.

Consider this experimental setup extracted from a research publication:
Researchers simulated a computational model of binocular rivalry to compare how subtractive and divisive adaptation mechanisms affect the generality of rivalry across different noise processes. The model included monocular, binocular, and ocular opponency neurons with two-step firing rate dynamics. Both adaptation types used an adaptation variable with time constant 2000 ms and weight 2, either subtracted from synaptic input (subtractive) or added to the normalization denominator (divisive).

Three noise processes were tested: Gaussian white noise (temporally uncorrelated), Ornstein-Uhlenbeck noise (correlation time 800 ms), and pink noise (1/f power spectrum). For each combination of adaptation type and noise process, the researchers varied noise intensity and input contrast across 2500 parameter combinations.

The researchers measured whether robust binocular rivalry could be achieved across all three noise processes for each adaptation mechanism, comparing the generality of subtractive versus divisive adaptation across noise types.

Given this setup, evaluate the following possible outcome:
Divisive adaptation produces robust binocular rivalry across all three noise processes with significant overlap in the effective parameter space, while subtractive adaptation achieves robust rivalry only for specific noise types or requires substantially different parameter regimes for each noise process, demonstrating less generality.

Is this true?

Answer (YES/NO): NO